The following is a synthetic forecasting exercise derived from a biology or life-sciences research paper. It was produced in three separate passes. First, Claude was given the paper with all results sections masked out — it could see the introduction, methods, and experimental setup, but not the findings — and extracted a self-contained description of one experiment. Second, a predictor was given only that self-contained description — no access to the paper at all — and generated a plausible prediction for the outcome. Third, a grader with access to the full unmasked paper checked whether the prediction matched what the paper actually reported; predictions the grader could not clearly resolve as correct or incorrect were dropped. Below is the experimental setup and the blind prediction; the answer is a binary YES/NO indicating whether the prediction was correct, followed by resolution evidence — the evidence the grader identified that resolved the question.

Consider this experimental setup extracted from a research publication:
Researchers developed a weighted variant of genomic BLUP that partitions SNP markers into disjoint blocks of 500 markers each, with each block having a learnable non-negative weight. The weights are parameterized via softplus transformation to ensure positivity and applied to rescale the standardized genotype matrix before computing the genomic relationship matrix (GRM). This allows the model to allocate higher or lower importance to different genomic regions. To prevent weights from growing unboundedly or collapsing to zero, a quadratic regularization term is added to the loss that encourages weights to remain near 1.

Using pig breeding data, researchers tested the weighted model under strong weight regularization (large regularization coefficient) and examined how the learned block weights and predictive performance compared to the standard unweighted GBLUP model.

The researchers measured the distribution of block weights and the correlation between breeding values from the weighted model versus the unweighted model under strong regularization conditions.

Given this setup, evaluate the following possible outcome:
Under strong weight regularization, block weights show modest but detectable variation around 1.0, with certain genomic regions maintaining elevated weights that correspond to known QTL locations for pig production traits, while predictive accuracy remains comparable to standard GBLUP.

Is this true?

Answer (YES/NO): NO